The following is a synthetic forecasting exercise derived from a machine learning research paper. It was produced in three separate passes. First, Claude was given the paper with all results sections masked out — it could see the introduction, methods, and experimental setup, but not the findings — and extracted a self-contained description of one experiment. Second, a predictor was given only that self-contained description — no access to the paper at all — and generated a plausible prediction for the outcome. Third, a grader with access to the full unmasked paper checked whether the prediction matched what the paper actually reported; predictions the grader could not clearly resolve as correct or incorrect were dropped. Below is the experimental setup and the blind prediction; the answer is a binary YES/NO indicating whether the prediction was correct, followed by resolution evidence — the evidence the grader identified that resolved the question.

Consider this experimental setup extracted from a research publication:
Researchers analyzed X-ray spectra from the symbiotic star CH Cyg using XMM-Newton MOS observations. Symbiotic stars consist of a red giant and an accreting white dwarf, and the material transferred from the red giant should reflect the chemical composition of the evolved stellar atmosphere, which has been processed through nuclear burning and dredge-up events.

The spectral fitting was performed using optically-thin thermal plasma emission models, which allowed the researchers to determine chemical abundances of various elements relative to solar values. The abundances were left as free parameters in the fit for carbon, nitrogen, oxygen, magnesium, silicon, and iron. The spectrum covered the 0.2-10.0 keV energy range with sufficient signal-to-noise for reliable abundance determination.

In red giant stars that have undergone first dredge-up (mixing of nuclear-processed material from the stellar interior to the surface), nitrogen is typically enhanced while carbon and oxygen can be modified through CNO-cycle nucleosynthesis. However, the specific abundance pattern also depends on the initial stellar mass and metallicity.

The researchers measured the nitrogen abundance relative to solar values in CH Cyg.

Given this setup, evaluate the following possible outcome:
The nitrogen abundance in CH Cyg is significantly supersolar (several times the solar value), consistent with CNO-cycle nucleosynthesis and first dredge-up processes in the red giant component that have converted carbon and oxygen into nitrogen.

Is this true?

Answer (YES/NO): NO